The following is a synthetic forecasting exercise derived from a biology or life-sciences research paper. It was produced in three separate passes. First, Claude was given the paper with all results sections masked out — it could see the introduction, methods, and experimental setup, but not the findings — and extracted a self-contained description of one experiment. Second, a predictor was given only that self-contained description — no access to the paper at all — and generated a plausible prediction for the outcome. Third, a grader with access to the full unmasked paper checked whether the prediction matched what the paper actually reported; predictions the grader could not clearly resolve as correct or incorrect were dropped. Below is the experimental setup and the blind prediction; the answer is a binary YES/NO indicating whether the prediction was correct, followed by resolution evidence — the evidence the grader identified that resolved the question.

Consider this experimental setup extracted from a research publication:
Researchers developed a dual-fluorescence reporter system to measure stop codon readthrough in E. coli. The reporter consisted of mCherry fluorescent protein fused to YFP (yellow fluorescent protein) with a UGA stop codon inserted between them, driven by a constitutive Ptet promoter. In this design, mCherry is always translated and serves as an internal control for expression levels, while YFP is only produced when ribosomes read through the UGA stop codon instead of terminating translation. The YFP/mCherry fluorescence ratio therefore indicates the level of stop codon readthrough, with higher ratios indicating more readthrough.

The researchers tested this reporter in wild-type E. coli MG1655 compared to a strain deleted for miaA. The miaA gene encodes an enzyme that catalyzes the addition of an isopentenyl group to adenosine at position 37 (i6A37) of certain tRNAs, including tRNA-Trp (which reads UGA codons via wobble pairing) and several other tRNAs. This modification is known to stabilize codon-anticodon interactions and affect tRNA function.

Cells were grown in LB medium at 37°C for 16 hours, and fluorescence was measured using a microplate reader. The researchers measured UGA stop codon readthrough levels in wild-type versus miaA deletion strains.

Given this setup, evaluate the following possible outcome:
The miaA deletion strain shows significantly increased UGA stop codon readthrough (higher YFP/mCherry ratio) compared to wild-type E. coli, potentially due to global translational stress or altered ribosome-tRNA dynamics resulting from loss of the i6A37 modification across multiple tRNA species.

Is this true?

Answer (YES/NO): NO